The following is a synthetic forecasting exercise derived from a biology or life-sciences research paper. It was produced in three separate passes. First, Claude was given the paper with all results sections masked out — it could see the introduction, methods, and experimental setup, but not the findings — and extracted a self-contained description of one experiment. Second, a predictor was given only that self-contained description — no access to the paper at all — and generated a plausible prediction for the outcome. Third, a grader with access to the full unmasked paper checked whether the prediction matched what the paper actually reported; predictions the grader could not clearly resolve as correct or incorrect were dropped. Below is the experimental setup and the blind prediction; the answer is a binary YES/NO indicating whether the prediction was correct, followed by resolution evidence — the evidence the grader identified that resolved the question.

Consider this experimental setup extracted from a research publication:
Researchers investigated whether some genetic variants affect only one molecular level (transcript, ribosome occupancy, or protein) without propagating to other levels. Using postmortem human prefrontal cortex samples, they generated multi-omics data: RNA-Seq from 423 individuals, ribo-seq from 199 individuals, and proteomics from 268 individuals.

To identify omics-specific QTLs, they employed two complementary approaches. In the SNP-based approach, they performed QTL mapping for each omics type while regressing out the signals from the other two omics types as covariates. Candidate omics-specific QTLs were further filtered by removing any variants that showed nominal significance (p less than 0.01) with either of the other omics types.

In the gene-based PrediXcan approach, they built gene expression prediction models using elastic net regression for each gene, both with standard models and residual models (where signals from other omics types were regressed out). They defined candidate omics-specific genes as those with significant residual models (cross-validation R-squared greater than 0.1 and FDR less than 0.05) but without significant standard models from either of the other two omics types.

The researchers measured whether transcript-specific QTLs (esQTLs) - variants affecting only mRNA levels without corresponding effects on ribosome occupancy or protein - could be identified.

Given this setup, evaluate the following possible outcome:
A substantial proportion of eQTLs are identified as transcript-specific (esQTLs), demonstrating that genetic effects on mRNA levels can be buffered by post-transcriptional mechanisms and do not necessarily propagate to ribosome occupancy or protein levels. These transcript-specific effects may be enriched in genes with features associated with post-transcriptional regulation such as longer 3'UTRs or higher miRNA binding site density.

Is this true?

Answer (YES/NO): NO